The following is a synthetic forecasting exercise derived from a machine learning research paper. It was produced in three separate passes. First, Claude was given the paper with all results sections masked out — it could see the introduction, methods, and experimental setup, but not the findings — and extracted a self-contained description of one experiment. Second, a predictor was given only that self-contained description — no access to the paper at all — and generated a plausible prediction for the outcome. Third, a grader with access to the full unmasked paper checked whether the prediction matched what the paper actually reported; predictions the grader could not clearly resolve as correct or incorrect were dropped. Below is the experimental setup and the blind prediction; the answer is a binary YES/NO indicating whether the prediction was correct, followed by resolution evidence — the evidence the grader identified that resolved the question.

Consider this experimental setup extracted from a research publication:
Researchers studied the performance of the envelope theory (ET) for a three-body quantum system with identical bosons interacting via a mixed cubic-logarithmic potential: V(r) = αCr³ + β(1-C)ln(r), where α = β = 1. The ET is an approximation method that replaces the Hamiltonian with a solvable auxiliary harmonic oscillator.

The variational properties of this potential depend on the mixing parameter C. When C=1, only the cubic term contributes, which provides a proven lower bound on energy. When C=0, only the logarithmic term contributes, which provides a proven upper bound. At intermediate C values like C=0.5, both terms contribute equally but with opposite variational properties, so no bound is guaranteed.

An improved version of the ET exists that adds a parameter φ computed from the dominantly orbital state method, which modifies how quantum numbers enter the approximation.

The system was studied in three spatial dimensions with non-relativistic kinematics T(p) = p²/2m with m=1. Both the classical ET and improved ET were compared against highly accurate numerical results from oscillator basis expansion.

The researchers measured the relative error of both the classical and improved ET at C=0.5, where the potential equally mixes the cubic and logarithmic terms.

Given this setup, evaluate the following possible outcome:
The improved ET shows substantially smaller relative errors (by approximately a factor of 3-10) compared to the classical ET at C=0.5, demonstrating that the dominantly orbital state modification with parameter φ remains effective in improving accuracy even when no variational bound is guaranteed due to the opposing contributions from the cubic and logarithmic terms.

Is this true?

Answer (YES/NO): NO